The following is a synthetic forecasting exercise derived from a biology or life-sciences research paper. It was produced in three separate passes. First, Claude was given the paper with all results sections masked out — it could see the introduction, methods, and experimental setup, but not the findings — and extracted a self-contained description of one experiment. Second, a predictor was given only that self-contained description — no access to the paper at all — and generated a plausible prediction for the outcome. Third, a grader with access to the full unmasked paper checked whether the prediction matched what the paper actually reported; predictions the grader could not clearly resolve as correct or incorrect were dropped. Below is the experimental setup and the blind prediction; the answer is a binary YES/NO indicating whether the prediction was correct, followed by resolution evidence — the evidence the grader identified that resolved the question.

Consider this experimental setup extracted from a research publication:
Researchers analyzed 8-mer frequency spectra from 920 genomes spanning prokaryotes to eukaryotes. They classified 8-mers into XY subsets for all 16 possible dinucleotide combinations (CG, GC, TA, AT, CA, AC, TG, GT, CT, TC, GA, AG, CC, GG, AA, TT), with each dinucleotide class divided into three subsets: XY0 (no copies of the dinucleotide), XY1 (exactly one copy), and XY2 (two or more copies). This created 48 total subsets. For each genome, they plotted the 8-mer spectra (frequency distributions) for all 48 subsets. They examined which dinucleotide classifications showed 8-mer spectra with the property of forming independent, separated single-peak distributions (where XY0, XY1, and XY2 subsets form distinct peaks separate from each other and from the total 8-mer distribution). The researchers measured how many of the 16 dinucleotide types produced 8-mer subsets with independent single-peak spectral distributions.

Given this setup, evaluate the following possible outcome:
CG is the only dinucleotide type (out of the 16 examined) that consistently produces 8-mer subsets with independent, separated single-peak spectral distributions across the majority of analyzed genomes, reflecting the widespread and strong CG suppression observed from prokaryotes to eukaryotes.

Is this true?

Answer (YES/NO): NO